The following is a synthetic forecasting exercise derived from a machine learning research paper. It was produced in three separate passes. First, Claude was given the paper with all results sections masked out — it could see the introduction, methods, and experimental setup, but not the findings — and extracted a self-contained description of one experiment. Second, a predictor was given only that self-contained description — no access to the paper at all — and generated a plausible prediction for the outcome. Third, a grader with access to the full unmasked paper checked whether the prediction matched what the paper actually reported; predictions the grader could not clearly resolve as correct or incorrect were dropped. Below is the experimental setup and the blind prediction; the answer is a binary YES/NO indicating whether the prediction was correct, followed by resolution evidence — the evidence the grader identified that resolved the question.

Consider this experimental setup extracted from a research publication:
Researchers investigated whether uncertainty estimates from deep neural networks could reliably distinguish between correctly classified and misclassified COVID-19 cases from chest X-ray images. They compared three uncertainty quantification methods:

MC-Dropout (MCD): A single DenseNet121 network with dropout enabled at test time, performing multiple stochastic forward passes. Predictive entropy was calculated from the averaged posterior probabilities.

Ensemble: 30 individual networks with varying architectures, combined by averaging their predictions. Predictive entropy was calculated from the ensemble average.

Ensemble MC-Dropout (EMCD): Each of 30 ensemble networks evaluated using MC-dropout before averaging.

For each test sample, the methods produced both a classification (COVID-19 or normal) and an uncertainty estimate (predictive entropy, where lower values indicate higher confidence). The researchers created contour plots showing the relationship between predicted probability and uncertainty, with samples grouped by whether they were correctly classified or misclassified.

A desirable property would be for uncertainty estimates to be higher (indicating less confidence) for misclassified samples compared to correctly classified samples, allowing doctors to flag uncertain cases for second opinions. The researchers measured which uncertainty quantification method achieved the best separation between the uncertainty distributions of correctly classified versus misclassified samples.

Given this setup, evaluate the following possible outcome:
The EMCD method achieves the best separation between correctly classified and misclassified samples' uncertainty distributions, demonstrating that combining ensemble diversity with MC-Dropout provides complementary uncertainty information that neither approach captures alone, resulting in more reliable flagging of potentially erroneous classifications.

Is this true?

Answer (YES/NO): NO